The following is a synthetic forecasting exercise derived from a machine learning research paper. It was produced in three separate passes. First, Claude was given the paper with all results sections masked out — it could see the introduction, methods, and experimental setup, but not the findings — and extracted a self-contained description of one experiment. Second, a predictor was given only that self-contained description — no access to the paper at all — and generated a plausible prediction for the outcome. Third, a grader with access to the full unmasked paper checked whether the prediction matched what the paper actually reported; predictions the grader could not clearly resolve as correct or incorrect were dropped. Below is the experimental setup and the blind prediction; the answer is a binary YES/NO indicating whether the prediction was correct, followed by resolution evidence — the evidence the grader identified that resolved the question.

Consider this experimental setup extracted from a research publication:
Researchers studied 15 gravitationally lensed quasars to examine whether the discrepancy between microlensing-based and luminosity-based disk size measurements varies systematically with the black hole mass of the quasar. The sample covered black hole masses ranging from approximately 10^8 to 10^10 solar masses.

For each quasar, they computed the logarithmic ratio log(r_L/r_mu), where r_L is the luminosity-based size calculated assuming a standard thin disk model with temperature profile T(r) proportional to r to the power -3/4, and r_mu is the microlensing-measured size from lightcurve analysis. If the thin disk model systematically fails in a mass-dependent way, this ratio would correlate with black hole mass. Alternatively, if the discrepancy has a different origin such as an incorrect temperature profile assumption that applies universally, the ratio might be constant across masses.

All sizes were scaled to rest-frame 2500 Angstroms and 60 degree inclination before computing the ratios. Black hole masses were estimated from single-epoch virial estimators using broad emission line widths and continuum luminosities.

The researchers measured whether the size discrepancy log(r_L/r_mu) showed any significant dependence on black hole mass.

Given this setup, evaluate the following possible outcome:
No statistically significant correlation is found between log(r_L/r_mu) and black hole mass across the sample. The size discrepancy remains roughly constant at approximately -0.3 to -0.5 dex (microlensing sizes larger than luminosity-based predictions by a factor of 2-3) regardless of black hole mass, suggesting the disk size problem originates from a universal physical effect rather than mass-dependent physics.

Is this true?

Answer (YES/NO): NO